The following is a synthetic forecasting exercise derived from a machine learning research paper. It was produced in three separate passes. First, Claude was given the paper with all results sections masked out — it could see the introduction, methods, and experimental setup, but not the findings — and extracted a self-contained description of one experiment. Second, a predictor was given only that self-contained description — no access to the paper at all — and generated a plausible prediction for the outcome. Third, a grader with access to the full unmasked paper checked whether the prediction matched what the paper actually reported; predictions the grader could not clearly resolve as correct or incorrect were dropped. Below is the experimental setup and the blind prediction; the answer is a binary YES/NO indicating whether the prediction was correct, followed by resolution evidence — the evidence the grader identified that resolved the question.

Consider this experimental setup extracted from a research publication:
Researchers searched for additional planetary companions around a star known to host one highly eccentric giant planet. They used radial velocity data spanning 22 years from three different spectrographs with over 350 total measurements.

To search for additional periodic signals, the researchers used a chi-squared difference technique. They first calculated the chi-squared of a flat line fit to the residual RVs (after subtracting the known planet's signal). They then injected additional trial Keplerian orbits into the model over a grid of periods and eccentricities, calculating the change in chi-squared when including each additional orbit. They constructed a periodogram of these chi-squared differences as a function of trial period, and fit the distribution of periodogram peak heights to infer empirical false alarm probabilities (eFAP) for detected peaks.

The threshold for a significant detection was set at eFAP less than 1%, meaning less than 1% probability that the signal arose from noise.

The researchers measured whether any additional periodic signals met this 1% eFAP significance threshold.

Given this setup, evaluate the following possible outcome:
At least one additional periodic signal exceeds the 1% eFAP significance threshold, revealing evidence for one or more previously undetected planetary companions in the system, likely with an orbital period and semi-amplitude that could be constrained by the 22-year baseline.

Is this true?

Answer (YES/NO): NO